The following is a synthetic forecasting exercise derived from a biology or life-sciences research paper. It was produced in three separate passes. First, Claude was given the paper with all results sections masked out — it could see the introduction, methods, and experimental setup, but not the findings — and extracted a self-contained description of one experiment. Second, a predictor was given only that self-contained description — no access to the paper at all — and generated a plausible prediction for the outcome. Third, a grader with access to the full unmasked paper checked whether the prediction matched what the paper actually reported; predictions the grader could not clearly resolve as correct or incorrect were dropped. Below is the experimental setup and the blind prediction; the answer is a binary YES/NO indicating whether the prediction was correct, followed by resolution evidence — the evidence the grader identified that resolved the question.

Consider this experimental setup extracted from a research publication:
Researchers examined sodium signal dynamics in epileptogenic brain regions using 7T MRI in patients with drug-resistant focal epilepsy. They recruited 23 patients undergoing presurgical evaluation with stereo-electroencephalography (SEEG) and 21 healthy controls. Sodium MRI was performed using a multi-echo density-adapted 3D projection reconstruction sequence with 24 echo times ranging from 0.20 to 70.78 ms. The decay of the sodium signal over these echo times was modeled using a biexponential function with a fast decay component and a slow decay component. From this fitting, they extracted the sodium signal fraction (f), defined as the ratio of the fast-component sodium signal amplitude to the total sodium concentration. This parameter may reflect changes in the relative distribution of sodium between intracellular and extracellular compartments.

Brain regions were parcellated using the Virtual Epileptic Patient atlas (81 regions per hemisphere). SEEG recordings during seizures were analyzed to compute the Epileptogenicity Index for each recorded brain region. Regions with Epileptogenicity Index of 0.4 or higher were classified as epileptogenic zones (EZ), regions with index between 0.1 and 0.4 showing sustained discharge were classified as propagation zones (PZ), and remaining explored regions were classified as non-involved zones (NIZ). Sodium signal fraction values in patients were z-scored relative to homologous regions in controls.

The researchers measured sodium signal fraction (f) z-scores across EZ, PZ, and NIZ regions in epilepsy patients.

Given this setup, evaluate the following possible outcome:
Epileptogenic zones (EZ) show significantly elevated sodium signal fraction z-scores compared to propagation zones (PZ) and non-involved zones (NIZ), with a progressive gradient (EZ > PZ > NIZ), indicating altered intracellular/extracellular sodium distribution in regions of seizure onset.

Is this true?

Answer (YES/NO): YES